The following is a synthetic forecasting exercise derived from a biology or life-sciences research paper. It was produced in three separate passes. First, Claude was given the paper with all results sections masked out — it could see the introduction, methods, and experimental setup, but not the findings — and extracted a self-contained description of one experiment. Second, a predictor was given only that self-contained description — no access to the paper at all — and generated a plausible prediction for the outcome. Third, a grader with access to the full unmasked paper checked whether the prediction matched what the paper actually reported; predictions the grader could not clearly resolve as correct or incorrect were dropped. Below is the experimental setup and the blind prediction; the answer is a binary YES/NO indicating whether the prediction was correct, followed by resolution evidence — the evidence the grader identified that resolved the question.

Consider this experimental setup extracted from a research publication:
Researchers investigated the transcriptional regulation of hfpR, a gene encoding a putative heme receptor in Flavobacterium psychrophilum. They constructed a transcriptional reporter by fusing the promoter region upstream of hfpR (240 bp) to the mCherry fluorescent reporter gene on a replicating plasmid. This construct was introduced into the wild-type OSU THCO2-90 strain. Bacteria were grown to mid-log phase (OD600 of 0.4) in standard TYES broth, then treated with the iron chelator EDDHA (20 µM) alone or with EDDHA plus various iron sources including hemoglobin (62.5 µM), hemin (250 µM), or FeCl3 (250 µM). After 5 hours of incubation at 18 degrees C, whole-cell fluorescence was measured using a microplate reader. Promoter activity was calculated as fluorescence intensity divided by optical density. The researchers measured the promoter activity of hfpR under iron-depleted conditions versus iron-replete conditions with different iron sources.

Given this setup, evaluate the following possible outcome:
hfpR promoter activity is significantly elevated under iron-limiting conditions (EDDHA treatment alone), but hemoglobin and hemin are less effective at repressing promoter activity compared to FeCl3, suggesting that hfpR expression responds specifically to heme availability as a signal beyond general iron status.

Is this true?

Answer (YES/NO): YES